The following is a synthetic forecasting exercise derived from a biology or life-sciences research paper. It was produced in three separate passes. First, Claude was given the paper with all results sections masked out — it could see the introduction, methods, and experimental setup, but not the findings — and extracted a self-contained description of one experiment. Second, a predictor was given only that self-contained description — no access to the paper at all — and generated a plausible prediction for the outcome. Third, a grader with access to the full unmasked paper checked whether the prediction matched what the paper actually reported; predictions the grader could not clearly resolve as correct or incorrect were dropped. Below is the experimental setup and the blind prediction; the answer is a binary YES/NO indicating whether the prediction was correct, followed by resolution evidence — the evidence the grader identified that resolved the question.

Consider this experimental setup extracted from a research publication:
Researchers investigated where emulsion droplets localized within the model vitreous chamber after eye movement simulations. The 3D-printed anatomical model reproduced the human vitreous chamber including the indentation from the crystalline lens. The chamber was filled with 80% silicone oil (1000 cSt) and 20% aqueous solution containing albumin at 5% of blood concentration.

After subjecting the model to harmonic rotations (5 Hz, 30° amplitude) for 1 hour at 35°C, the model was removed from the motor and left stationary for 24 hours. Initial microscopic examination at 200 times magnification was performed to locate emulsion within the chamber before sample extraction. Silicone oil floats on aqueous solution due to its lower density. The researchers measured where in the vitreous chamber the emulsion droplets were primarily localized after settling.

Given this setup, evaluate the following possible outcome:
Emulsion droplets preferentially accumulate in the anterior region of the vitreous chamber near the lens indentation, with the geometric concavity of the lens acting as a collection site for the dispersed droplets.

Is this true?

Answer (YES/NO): YES